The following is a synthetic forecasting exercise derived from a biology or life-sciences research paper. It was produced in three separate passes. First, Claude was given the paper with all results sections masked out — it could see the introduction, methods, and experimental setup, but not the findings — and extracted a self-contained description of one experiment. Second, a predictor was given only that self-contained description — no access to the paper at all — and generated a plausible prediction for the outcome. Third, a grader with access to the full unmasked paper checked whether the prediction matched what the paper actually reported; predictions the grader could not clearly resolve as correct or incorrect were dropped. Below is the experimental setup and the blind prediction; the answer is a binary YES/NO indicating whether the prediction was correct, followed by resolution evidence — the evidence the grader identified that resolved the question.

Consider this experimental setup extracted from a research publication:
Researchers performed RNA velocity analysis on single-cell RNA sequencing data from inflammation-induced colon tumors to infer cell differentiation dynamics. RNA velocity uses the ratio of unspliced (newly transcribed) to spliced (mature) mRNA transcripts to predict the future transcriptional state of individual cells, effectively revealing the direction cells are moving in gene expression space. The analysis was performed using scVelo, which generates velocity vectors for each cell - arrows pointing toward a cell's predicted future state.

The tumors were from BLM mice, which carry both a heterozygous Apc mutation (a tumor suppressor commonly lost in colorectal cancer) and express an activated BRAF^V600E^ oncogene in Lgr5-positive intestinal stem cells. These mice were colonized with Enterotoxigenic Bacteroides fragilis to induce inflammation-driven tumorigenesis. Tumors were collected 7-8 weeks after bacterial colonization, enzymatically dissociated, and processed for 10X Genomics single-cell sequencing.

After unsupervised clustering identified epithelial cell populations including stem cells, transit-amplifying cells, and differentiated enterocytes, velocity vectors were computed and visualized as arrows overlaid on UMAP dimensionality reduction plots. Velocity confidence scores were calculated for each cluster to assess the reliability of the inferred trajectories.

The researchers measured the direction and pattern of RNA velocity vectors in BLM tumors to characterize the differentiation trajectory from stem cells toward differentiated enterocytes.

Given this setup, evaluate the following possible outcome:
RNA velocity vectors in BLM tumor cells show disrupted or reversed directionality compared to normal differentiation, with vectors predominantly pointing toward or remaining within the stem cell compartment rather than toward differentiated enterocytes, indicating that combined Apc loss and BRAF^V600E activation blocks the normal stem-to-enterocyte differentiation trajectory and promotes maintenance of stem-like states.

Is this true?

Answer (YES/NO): NO